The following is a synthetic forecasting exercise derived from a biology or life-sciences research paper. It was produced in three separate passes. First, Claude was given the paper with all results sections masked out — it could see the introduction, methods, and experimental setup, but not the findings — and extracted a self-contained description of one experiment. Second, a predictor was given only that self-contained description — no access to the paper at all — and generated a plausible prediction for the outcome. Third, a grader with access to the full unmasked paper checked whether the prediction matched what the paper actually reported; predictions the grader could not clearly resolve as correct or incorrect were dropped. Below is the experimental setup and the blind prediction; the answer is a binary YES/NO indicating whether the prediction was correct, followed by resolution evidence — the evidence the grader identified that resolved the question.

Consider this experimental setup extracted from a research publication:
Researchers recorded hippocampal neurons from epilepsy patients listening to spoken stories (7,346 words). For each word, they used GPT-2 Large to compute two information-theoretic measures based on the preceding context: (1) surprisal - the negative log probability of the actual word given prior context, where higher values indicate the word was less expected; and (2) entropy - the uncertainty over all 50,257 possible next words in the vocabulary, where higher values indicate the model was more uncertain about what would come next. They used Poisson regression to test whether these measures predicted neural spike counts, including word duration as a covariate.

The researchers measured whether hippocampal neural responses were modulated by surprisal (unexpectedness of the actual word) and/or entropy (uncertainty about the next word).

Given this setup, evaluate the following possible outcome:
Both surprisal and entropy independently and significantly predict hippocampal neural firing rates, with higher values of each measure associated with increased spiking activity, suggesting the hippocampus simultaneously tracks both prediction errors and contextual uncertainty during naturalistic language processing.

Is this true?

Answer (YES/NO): NO